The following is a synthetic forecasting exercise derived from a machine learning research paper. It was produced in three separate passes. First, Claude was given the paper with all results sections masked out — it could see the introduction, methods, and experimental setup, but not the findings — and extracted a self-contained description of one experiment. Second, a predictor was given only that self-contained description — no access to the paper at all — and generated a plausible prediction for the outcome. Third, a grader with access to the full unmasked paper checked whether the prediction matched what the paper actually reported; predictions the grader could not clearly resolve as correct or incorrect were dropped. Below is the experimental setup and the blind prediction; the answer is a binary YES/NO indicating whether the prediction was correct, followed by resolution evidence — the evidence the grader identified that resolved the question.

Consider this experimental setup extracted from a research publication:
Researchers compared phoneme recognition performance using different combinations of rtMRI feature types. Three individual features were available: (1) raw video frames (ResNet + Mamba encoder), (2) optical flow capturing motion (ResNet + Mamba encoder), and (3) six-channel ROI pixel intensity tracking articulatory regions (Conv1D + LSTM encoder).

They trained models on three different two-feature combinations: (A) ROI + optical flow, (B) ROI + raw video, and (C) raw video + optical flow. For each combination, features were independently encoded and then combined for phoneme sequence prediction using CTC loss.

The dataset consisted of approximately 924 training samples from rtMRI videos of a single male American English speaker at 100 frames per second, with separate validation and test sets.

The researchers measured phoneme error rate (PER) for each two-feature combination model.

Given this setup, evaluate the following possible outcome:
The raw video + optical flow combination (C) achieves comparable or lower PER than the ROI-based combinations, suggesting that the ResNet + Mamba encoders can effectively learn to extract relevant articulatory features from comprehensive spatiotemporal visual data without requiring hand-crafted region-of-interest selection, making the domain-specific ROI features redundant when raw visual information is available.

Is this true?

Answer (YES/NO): NO